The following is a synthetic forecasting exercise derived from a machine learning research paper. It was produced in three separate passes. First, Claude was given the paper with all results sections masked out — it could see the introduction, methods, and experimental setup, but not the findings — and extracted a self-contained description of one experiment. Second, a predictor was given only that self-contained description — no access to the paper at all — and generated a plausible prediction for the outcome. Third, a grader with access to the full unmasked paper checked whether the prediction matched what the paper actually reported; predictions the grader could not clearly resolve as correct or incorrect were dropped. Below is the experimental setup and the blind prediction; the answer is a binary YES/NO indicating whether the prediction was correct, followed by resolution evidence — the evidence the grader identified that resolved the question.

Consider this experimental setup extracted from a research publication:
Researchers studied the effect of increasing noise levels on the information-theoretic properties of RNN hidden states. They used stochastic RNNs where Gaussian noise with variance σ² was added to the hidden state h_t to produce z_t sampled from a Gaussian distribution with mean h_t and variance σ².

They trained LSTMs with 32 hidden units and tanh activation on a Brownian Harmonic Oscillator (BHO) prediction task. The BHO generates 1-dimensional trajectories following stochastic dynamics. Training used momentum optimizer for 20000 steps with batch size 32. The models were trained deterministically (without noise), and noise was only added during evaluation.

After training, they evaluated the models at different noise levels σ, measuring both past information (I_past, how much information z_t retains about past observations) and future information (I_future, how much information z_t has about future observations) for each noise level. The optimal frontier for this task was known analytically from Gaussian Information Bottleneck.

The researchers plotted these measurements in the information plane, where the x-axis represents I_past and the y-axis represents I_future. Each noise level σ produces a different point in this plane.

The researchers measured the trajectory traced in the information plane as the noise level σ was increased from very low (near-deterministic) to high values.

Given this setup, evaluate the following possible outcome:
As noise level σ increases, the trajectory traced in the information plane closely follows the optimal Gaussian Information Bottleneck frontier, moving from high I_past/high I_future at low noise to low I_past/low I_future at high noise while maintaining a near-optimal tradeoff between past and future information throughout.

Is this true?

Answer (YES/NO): NO